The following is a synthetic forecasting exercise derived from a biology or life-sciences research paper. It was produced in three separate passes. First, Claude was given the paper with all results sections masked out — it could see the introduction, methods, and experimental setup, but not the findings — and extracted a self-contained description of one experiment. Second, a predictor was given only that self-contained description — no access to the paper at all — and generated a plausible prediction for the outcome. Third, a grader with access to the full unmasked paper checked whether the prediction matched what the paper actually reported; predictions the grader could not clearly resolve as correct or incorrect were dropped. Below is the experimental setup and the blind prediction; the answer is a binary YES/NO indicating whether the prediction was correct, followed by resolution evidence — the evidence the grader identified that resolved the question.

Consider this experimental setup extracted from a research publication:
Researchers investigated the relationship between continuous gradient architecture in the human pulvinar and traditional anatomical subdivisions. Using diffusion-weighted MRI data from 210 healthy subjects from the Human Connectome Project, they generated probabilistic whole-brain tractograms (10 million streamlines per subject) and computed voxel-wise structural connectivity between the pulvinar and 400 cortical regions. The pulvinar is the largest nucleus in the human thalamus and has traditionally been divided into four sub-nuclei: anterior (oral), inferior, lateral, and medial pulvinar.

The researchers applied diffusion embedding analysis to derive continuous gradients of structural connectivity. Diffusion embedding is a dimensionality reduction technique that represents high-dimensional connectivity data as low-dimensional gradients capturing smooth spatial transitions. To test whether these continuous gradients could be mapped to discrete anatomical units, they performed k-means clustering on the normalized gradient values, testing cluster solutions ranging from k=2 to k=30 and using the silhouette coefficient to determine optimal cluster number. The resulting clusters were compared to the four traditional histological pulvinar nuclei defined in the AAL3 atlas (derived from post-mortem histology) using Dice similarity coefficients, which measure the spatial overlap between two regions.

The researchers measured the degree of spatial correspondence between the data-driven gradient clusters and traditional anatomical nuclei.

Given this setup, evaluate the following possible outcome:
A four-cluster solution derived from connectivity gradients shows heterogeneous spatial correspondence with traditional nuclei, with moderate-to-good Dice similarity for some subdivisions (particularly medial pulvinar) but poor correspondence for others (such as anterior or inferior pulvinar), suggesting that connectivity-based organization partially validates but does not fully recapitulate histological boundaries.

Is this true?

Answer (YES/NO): NO